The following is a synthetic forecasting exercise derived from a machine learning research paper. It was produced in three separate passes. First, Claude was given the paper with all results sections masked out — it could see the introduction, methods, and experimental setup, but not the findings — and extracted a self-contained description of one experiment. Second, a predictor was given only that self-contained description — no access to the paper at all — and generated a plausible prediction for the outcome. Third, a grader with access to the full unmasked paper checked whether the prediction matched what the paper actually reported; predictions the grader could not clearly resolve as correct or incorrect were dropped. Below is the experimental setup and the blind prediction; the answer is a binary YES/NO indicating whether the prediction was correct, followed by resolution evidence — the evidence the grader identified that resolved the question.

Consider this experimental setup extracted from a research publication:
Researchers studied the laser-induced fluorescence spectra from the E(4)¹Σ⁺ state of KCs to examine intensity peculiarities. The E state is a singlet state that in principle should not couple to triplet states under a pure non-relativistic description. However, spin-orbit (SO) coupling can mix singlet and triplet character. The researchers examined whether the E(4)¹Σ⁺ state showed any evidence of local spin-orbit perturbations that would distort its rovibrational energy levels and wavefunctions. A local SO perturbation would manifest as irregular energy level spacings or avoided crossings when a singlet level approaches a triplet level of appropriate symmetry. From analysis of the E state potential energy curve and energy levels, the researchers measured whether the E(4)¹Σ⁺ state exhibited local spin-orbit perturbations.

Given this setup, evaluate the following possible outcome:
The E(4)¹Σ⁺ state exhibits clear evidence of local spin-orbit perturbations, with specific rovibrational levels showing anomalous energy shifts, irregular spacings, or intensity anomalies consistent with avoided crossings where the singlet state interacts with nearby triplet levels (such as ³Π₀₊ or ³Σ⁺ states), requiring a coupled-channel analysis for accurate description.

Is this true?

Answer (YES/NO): NO